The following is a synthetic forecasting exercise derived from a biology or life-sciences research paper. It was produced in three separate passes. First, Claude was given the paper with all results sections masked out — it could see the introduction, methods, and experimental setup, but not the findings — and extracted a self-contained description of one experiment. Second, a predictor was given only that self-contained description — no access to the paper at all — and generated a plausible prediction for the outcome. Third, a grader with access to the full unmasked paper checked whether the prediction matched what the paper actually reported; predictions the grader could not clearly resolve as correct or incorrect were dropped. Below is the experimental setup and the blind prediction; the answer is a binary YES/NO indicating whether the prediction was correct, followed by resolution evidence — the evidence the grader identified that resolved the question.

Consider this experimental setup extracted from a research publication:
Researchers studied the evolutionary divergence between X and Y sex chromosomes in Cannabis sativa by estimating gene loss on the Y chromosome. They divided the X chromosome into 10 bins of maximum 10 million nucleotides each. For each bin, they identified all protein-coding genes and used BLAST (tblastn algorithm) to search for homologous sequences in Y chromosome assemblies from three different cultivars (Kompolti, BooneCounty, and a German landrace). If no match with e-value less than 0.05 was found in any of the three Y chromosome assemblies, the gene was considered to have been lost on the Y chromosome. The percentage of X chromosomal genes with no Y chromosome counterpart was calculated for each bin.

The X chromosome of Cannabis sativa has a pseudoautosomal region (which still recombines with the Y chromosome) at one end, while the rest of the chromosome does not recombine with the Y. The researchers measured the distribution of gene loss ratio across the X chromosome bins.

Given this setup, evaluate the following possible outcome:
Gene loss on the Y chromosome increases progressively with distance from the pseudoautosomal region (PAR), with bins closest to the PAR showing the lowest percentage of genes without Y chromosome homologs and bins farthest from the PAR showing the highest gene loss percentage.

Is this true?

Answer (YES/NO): YES